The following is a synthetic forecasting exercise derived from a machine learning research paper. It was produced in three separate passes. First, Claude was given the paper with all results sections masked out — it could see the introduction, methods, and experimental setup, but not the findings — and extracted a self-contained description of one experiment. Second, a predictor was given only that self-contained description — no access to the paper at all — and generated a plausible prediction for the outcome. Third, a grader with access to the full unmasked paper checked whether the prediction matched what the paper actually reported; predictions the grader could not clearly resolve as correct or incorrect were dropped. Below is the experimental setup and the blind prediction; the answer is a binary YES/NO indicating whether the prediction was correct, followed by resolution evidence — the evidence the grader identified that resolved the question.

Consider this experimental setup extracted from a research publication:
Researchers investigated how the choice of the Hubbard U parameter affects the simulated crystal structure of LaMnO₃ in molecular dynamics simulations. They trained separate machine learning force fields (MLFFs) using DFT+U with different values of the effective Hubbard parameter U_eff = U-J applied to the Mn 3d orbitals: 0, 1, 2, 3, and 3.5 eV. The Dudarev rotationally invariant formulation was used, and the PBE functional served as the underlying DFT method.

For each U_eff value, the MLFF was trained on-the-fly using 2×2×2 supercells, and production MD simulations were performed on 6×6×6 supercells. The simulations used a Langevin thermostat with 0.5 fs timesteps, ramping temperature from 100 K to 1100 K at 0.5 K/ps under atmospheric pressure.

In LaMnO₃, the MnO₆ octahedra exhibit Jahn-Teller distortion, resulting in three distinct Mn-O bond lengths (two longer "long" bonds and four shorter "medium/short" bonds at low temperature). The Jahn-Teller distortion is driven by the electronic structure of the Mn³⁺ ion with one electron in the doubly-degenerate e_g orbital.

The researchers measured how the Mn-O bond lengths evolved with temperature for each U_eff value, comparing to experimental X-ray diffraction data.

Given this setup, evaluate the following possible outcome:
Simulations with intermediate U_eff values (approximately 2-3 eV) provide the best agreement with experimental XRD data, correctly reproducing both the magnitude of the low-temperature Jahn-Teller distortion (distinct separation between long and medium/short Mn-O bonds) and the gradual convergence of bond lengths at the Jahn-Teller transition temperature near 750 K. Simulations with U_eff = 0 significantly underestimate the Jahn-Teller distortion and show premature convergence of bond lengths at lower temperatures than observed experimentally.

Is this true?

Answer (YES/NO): NO